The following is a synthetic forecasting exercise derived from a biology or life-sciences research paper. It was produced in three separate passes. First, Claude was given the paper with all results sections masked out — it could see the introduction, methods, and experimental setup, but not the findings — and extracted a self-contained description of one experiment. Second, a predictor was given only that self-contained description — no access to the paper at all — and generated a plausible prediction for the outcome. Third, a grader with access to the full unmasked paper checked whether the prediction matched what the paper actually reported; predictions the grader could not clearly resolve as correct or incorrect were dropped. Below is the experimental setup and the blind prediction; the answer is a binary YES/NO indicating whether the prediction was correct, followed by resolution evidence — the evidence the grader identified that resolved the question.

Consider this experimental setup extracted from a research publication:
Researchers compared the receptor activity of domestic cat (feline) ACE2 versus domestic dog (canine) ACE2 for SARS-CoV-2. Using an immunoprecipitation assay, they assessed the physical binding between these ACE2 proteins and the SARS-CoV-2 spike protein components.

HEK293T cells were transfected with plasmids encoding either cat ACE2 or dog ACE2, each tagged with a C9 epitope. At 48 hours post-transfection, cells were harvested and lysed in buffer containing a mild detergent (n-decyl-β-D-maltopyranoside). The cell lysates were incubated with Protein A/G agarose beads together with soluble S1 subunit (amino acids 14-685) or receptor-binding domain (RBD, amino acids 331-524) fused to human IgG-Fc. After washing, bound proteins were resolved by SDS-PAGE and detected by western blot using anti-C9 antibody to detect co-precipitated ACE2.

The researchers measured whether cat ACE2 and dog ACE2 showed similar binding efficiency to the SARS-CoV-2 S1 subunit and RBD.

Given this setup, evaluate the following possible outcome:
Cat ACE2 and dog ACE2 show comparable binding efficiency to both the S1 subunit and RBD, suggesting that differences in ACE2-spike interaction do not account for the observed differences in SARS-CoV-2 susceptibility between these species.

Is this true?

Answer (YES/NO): NO